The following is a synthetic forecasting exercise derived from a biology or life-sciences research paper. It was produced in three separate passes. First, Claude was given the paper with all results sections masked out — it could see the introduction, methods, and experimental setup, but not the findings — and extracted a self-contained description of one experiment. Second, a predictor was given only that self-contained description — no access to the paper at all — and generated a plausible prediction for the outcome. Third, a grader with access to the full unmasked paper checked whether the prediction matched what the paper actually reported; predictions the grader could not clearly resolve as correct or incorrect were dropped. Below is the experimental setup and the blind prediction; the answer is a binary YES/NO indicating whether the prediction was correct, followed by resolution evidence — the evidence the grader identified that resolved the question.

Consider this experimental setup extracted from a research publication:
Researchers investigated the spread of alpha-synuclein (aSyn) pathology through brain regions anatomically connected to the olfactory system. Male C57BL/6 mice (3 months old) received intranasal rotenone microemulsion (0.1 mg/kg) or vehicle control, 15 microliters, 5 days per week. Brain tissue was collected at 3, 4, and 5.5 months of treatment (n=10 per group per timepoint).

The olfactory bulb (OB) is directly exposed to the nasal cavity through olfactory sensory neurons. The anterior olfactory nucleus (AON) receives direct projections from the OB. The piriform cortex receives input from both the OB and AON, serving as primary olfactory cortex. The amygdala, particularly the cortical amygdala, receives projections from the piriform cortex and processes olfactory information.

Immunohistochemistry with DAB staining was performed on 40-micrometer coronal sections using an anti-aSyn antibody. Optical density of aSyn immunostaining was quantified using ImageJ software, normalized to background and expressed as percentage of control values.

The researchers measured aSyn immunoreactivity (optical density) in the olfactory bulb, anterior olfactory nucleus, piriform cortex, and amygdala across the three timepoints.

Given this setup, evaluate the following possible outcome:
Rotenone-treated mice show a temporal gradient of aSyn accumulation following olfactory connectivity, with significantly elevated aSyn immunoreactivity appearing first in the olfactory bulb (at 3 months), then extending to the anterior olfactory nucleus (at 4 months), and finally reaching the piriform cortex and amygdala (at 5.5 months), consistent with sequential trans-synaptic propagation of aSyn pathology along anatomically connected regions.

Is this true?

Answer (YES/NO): NO